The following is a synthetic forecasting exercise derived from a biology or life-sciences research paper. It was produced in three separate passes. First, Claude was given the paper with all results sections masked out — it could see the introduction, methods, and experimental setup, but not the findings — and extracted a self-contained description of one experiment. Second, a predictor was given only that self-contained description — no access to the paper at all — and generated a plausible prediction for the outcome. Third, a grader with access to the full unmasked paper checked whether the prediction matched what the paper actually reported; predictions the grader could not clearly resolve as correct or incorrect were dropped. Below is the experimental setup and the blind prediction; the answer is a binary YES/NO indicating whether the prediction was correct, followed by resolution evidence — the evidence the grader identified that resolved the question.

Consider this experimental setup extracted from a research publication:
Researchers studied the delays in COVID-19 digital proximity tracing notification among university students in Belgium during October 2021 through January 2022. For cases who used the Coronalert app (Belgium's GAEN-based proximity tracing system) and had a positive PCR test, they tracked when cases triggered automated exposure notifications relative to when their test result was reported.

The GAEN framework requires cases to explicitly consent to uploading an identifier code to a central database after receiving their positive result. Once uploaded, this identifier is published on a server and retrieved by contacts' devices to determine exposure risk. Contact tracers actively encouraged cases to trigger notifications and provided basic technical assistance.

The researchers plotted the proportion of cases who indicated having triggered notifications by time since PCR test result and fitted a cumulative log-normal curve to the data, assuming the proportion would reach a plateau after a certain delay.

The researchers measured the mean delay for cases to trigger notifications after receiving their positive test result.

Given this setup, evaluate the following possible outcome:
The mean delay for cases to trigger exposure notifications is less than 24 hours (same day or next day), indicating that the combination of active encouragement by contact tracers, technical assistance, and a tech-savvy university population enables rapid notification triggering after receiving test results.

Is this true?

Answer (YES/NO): YES